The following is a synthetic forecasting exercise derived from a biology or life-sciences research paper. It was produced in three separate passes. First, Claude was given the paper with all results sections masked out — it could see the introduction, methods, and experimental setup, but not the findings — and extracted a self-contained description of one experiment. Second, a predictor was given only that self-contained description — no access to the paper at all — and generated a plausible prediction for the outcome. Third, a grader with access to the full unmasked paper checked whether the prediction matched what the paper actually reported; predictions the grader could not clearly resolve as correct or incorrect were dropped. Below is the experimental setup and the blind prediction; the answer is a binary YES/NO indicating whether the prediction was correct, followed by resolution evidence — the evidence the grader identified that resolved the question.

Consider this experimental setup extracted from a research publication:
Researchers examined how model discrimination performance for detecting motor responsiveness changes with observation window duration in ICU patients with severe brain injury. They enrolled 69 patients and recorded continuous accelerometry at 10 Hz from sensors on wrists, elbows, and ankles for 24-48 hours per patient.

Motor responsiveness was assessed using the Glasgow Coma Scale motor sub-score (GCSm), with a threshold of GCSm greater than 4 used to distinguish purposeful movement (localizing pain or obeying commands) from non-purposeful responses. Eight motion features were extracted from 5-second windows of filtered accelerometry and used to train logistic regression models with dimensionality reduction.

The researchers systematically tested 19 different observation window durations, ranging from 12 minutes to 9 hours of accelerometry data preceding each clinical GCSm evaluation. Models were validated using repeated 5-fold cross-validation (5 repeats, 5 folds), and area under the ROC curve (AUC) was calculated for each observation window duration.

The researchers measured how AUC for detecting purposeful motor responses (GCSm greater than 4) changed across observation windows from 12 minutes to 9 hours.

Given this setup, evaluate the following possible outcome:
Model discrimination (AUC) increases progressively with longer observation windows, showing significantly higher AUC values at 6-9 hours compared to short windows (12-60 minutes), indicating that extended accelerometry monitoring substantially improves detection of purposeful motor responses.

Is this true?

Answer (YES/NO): NO